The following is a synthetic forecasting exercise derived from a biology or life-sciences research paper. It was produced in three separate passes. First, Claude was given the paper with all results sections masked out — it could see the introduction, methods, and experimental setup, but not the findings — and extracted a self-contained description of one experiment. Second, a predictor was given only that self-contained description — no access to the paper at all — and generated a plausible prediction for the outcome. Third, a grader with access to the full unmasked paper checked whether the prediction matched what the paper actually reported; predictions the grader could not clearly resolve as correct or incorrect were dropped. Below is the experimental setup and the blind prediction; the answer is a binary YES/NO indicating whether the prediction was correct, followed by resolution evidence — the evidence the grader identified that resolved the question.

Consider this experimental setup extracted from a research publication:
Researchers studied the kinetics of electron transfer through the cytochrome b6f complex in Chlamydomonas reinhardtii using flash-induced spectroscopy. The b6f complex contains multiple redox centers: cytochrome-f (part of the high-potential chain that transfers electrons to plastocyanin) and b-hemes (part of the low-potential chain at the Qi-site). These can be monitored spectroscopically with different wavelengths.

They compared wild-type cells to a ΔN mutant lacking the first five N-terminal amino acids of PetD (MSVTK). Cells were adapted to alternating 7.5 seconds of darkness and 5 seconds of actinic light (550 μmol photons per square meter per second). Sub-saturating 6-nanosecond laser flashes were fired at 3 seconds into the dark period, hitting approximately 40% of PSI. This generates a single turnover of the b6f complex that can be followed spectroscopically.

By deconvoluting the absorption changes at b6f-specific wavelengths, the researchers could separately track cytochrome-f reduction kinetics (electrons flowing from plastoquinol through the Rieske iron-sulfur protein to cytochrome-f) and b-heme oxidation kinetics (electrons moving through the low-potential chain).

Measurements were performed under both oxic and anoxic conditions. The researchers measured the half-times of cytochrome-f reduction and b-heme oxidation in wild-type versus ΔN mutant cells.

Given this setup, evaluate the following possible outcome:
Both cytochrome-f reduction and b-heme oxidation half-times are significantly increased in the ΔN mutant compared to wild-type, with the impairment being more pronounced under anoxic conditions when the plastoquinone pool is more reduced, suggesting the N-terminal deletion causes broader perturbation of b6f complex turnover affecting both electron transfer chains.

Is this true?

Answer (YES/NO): YES